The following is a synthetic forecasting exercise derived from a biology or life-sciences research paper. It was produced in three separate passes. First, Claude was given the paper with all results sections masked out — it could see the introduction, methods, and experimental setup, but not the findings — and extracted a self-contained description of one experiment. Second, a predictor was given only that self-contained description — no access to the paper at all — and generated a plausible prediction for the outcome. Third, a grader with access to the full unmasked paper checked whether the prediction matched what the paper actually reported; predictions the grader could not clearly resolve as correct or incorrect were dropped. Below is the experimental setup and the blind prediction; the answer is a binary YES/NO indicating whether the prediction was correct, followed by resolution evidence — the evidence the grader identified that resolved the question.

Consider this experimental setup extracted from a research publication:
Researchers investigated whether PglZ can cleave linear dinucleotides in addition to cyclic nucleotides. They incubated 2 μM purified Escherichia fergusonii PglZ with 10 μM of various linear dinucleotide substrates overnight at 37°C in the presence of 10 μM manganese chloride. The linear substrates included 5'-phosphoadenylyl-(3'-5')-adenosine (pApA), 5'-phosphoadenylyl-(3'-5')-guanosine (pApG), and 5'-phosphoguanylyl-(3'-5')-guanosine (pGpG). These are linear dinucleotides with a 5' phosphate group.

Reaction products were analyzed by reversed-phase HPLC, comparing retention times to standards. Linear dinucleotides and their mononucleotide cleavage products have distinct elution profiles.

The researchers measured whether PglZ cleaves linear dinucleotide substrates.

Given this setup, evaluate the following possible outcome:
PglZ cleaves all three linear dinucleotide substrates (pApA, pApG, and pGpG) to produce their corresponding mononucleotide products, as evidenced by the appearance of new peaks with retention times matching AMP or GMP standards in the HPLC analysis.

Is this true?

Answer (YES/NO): YES